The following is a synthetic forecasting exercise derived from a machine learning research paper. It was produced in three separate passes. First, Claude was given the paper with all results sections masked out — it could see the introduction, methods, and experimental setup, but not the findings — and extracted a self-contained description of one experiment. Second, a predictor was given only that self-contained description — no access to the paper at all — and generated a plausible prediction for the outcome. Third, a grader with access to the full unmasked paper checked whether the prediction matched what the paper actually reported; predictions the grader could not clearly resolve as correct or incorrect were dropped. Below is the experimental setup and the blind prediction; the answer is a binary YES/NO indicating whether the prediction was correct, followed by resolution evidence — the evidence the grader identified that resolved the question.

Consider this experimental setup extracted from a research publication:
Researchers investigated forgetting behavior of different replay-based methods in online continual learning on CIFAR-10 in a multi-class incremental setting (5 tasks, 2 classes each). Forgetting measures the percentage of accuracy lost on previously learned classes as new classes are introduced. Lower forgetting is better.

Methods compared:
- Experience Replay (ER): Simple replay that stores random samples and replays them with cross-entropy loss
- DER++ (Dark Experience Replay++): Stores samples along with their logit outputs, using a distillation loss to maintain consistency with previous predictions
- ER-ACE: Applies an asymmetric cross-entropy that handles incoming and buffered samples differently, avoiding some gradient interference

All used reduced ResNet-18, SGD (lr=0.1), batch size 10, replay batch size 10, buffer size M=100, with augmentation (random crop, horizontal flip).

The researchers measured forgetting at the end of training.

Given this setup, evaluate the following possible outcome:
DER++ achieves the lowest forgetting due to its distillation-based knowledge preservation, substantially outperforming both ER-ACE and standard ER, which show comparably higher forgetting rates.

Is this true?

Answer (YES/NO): NO